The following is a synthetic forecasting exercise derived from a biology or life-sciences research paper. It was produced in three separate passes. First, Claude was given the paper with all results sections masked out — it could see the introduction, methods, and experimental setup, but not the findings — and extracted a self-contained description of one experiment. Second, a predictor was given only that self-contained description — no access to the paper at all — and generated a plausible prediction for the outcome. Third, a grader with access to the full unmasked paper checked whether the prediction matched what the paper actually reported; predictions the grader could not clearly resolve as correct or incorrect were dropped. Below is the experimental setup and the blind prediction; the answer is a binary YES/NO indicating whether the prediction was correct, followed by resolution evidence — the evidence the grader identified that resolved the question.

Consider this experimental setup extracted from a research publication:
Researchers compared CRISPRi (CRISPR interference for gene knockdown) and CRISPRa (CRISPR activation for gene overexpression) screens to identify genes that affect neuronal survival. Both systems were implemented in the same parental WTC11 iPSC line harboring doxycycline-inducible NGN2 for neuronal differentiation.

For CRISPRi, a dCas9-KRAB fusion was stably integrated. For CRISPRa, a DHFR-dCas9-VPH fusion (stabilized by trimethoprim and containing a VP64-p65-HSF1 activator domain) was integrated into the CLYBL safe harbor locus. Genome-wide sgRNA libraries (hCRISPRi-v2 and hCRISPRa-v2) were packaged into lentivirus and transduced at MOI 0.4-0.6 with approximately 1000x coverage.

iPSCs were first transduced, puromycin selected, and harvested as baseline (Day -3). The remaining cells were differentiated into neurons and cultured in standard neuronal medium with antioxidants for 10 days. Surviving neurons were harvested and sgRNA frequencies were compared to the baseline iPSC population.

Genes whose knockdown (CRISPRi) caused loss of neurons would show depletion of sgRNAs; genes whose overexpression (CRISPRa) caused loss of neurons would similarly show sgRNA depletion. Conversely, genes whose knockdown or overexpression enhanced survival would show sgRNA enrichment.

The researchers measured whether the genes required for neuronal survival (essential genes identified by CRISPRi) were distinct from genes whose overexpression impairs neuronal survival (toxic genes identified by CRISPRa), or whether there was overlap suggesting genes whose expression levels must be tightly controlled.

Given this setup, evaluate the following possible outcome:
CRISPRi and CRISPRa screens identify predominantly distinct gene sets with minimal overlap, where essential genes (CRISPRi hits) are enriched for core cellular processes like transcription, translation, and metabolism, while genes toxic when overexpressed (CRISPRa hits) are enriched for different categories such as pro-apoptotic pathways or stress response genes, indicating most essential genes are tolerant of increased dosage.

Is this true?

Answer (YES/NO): YES